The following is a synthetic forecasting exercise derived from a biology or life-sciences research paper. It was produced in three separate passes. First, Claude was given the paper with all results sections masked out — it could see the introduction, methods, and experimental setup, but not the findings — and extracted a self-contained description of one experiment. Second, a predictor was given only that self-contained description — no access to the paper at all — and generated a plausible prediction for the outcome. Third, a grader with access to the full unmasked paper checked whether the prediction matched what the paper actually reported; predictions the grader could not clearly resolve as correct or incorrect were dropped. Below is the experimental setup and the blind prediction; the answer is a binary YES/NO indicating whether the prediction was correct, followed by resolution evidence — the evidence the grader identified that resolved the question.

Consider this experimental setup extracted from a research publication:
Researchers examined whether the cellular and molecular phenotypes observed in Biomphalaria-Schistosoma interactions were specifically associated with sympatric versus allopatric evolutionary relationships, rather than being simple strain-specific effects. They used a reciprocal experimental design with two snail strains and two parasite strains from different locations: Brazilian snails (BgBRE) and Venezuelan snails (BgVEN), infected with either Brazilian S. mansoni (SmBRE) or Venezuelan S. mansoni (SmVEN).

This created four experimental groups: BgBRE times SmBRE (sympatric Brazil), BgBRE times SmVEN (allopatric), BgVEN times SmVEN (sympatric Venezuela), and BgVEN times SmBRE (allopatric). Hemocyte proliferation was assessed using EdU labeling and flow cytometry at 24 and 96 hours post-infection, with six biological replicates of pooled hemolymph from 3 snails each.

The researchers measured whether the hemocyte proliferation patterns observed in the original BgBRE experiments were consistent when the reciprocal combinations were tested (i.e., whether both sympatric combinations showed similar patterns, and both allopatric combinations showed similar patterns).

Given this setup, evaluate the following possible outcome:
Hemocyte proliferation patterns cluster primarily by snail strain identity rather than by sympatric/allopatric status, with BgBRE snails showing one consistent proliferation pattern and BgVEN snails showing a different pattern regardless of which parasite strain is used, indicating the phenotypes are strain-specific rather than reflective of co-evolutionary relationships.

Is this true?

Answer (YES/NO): NO